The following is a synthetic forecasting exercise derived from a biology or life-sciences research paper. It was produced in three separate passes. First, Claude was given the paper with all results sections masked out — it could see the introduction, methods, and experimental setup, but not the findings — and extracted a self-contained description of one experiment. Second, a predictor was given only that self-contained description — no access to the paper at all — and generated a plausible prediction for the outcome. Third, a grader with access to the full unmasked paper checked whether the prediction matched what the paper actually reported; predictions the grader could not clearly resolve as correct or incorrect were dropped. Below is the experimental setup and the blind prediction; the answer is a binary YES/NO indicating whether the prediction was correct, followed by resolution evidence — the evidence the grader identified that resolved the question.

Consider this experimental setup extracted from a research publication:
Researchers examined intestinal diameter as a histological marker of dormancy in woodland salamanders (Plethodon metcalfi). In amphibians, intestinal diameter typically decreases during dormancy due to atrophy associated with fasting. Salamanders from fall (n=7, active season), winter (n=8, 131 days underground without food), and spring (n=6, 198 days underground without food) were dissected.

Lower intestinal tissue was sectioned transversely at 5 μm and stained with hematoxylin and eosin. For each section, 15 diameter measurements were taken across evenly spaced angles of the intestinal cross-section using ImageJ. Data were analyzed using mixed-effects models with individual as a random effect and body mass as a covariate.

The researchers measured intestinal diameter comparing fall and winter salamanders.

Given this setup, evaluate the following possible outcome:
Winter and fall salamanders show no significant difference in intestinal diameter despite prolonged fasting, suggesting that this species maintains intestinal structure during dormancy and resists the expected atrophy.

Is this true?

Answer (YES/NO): NO